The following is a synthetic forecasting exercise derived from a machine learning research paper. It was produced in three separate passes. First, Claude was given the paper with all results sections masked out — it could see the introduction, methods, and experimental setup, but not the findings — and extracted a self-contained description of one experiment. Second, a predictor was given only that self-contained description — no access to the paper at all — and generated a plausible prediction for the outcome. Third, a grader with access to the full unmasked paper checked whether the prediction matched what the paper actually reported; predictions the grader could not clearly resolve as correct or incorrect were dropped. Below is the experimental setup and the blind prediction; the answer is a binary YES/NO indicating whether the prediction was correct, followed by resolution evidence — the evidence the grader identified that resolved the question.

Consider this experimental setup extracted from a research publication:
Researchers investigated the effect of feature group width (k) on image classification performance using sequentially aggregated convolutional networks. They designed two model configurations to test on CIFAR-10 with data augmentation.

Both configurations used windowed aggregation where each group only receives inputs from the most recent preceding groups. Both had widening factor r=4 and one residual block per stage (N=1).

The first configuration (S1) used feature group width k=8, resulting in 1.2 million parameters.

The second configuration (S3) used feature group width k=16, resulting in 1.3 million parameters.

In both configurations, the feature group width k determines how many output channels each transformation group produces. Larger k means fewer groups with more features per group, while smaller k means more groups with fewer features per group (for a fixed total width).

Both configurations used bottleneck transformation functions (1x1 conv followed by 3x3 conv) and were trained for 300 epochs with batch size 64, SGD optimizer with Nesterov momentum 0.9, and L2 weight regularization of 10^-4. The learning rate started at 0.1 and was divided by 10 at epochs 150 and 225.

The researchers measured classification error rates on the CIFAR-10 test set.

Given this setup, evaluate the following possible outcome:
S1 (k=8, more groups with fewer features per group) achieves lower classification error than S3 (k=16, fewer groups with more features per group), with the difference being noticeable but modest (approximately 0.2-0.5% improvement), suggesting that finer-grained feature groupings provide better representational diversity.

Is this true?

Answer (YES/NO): YES